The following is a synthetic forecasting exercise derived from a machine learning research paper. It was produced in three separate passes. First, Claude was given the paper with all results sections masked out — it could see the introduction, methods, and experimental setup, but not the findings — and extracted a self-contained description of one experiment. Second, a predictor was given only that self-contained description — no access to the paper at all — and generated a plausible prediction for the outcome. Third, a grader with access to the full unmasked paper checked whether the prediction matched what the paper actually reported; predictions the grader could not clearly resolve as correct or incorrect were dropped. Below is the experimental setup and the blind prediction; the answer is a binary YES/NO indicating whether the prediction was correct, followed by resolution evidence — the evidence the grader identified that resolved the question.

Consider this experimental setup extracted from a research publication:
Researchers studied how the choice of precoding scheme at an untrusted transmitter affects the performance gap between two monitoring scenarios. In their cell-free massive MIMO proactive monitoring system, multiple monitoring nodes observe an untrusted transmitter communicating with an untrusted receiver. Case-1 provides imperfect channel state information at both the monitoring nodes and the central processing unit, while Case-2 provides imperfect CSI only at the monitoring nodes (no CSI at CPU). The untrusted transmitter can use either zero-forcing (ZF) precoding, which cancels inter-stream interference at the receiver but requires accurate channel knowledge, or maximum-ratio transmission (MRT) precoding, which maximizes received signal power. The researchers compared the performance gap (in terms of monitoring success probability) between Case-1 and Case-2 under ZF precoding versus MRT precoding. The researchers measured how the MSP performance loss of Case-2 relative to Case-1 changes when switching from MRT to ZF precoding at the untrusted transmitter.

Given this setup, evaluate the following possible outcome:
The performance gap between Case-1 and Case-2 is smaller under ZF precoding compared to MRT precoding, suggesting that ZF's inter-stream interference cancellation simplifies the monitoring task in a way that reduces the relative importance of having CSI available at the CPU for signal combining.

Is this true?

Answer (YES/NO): YES